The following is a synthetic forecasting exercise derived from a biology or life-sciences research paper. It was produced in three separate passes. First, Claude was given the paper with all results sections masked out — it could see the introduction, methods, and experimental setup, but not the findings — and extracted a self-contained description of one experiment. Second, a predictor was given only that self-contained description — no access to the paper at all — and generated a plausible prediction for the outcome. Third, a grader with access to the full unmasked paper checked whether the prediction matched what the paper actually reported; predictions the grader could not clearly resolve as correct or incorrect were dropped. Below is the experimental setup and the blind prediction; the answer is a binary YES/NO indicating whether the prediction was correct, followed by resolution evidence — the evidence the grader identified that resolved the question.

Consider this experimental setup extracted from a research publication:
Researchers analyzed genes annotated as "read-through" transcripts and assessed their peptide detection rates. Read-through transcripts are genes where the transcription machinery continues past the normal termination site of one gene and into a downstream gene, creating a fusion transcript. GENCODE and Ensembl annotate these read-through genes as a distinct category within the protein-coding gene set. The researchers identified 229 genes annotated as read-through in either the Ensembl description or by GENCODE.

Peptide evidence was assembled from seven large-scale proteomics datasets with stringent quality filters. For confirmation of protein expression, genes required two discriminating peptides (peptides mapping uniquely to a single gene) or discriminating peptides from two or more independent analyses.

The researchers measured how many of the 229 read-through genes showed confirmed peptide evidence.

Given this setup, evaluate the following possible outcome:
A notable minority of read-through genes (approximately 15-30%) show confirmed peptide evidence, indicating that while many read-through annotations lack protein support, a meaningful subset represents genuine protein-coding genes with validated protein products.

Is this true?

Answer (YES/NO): NO